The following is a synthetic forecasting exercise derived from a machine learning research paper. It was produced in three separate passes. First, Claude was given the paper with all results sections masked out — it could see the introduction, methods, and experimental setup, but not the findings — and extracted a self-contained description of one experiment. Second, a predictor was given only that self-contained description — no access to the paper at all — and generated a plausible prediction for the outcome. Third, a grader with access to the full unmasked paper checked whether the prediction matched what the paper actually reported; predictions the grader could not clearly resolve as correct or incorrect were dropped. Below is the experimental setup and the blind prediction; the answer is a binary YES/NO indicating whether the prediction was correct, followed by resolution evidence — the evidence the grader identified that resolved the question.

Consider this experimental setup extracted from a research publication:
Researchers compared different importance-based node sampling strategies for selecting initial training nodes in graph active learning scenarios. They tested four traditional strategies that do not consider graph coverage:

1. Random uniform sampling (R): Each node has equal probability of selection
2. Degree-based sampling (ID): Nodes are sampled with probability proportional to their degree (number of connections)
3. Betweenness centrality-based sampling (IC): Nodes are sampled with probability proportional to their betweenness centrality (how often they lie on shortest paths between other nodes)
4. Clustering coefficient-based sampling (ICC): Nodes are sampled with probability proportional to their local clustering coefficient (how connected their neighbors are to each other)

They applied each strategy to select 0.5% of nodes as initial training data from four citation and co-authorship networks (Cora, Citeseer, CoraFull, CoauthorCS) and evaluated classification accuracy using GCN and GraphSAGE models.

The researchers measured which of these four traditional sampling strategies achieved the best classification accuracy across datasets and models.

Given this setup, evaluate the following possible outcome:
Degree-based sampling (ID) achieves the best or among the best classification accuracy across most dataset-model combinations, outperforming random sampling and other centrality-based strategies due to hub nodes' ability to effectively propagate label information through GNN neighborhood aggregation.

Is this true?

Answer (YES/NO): NO